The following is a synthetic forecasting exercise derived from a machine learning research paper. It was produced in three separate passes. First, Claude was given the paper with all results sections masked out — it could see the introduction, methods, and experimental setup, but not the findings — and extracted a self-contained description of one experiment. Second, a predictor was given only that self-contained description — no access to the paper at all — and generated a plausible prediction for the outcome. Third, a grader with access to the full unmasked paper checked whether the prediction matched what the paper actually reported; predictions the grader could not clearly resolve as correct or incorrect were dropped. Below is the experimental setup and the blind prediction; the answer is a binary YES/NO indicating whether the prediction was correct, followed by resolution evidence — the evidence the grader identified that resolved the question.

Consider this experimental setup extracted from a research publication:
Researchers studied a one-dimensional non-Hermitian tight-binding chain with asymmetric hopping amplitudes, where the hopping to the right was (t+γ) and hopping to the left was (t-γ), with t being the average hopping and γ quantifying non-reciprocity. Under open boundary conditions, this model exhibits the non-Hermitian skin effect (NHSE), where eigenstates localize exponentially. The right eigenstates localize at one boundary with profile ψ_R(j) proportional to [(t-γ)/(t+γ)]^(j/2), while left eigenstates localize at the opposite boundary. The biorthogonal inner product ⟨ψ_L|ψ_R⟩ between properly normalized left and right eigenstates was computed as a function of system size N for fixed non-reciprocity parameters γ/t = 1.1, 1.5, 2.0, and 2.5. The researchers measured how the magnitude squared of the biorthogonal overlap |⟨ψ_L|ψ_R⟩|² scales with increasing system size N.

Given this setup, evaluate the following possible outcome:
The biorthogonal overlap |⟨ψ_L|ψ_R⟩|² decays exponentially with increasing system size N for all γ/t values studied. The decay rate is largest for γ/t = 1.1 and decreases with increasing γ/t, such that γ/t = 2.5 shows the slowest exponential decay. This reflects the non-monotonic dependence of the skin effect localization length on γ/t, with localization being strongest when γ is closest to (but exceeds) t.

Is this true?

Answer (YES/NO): NO